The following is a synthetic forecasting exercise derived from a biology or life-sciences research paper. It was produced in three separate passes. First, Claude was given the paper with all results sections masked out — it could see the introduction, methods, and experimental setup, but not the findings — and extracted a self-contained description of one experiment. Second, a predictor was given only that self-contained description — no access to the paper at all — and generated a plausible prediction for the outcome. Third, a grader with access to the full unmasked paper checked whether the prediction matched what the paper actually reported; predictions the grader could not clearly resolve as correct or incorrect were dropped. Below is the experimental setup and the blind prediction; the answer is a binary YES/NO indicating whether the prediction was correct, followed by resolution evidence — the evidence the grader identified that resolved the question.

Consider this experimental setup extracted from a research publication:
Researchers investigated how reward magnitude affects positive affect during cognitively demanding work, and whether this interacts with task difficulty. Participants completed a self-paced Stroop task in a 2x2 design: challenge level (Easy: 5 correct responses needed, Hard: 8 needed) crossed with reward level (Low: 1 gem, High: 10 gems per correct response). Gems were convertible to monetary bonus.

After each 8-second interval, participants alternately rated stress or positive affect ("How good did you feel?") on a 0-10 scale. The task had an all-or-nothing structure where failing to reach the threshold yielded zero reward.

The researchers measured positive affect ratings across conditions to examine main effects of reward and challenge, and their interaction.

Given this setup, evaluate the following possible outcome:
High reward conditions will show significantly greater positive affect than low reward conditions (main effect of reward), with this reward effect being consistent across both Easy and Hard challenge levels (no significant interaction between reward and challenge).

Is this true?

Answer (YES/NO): YES